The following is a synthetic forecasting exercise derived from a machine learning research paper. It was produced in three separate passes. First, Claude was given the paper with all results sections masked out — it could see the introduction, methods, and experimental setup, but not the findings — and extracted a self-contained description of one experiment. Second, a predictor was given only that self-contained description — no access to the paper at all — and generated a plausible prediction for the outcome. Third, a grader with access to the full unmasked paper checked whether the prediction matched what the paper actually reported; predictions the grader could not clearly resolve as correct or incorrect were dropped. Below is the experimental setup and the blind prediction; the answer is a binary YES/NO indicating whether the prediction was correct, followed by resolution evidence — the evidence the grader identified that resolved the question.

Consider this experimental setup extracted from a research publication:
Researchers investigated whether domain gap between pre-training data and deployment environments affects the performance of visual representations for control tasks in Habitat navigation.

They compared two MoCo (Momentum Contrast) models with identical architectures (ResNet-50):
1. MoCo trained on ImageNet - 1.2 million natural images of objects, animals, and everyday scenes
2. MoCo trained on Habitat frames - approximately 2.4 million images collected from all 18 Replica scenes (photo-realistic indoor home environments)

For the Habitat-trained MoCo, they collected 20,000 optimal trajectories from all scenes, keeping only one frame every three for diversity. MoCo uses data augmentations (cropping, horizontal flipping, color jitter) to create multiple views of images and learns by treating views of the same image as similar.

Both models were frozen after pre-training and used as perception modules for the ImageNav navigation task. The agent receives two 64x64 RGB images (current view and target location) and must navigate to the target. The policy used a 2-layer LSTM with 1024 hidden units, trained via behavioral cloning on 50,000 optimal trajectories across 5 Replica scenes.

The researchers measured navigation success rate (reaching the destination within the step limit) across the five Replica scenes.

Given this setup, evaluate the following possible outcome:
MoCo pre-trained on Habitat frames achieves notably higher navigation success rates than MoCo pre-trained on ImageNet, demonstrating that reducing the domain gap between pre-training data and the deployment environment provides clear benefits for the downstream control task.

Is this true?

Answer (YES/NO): NO